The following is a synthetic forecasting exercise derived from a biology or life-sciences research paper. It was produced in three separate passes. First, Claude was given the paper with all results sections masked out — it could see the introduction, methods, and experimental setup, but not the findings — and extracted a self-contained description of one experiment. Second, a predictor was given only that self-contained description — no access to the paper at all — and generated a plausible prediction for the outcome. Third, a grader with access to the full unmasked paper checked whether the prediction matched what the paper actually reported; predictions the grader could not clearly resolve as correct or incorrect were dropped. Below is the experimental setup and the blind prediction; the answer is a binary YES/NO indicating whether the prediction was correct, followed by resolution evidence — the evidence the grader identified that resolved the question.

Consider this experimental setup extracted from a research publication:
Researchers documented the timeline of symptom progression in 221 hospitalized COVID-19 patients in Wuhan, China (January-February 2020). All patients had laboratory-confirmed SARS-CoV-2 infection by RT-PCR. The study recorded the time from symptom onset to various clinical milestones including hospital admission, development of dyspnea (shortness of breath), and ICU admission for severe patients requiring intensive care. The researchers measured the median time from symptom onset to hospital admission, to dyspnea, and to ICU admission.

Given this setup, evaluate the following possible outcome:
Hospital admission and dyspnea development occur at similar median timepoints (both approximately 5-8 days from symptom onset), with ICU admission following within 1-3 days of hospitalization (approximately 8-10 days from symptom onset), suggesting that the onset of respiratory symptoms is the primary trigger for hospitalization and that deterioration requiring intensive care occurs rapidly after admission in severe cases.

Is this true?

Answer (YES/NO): NO